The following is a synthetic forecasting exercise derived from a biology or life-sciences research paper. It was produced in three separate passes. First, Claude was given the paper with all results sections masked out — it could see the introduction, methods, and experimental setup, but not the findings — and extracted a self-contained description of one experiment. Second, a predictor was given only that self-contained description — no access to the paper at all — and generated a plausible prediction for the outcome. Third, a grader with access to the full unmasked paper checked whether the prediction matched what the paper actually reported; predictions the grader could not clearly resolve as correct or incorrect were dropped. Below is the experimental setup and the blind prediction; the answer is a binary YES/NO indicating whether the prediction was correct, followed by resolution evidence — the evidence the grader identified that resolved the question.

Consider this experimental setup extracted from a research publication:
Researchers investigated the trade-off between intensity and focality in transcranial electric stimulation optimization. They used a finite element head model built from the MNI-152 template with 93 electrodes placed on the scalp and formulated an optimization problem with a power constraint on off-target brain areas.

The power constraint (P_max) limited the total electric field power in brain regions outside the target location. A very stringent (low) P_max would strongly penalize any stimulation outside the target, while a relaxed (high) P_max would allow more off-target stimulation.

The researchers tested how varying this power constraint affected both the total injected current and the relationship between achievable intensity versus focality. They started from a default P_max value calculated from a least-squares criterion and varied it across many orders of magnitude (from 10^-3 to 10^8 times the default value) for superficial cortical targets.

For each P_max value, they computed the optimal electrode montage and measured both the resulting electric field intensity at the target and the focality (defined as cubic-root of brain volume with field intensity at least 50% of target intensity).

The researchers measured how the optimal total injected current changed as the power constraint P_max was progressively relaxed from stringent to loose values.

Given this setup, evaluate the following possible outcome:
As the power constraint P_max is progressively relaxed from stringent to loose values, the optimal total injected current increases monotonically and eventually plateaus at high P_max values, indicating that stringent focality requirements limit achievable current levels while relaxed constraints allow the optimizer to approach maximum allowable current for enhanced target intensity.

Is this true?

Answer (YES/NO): YES